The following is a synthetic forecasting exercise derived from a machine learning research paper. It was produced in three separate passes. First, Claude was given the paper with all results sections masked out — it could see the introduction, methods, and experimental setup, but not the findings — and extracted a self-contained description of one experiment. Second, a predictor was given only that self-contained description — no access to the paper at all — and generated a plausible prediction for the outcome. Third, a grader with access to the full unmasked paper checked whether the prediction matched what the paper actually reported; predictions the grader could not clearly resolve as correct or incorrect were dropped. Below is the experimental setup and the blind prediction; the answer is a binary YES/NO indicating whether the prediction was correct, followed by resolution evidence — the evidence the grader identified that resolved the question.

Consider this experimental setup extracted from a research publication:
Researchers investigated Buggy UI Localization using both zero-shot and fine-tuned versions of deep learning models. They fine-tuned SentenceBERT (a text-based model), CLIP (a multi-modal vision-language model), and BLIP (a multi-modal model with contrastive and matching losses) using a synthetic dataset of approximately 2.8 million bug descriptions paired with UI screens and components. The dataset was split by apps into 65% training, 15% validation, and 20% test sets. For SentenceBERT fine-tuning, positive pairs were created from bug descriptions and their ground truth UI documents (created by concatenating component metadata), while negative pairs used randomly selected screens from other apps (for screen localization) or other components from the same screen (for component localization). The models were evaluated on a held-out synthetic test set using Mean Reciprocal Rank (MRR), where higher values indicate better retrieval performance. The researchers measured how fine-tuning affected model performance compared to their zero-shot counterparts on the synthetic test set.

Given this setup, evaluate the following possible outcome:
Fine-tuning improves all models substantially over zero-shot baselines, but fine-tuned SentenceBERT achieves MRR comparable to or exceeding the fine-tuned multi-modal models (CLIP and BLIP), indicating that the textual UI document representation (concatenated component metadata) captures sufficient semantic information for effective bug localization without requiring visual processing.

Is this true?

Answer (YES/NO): NO